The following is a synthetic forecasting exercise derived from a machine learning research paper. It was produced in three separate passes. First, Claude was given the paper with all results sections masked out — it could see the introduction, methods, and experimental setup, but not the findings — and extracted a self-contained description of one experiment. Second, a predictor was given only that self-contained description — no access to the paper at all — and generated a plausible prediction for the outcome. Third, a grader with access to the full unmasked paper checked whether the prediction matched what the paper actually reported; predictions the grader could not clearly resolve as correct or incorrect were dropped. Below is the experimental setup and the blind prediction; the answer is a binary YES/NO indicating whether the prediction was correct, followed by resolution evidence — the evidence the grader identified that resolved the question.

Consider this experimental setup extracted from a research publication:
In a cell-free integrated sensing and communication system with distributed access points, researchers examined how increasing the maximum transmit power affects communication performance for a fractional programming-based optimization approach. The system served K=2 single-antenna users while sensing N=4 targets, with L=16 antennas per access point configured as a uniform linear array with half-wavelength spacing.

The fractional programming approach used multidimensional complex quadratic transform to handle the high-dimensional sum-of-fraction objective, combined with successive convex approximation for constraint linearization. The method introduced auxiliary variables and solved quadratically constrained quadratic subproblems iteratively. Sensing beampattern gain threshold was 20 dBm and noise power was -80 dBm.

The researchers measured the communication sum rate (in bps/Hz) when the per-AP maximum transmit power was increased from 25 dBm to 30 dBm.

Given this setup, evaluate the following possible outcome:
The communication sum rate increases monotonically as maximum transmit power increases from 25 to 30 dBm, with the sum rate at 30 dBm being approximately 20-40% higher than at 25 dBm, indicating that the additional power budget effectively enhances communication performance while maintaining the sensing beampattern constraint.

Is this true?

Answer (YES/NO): NO